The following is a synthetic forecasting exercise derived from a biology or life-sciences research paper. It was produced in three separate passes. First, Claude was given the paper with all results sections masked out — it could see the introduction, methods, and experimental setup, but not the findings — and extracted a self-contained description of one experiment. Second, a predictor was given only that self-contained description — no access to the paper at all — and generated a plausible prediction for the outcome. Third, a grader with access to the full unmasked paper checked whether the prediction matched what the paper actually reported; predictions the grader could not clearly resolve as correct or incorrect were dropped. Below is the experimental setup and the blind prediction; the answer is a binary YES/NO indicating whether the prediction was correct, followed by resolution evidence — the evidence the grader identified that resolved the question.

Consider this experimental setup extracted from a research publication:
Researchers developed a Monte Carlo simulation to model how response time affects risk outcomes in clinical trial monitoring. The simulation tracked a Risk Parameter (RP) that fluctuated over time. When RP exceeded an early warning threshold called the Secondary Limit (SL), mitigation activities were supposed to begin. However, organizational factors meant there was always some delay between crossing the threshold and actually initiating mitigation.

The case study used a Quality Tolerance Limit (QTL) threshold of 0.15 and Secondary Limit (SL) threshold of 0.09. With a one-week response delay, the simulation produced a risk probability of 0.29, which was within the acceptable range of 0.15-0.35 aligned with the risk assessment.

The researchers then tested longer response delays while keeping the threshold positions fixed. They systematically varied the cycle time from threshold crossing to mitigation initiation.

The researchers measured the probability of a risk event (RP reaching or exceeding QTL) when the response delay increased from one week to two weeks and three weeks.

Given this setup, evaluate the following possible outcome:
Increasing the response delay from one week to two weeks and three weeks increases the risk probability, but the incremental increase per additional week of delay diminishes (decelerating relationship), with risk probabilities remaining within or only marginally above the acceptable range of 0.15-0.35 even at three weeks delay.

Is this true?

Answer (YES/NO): NO